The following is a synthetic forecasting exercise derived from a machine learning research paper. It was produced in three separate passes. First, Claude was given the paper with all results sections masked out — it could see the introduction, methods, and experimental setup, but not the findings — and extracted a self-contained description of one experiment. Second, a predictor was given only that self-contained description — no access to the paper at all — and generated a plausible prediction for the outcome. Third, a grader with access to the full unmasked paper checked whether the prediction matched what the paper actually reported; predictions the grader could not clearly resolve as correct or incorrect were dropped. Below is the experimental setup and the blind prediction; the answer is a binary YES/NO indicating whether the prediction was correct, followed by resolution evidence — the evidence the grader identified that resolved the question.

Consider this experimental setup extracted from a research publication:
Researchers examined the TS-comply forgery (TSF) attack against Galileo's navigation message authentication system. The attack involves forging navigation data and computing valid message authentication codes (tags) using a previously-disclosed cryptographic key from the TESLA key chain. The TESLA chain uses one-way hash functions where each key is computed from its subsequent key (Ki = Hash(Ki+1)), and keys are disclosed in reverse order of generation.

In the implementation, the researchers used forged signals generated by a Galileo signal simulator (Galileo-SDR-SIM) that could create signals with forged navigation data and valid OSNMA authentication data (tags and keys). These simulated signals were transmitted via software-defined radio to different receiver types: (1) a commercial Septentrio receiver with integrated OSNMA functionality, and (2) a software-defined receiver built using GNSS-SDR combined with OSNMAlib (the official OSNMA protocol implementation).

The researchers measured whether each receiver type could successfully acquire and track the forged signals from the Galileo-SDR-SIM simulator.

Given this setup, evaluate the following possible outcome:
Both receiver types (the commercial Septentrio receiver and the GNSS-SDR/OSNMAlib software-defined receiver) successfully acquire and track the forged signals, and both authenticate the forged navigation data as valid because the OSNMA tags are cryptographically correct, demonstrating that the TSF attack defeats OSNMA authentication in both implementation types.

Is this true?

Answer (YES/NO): NO